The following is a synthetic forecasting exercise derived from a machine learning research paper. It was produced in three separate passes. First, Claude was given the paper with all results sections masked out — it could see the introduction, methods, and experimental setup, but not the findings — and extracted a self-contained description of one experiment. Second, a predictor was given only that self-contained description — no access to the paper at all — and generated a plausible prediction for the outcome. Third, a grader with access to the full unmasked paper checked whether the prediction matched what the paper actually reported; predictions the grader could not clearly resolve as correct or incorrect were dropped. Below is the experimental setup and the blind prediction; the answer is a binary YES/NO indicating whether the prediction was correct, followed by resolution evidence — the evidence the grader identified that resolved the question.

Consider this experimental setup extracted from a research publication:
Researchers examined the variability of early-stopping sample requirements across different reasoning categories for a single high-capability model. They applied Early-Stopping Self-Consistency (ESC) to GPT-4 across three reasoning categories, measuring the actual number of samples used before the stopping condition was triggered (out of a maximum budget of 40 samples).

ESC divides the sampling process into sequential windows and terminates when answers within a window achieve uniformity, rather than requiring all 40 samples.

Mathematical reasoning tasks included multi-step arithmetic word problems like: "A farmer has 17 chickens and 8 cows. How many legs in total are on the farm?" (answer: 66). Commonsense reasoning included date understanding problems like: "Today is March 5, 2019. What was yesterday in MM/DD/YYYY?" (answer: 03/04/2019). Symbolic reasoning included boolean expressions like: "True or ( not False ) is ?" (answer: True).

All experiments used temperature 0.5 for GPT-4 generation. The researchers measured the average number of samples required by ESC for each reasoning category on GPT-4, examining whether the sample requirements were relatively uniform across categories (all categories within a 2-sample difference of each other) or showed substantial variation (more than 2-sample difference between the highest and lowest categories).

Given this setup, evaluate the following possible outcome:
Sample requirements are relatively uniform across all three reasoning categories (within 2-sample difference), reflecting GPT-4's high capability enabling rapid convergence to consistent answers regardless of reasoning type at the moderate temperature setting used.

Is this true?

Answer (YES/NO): NO